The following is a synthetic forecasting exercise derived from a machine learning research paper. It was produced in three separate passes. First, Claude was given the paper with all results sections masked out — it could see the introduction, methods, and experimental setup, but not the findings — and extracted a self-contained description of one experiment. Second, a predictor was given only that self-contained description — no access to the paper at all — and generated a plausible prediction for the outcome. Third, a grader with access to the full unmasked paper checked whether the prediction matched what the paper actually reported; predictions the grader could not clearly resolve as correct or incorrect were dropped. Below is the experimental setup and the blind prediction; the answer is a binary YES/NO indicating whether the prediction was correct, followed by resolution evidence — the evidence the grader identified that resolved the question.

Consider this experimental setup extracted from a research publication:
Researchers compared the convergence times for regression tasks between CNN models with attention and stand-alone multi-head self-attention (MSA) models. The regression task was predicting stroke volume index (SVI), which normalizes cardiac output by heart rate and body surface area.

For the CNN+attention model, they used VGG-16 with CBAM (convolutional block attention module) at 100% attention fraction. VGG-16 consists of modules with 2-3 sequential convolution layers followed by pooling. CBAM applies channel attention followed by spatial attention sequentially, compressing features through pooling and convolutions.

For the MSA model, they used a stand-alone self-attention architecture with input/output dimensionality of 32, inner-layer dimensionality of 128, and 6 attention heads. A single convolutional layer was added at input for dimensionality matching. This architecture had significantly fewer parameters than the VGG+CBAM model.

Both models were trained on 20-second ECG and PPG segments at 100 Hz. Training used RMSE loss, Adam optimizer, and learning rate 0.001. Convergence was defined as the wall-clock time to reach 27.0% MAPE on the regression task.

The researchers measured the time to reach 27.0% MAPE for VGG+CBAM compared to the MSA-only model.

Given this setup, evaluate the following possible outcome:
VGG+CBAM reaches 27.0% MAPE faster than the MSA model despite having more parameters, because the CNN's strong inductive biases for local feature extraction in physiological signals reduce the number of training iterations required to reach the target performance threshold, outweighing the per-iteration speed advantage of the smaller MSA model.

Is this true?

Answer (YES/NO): YES